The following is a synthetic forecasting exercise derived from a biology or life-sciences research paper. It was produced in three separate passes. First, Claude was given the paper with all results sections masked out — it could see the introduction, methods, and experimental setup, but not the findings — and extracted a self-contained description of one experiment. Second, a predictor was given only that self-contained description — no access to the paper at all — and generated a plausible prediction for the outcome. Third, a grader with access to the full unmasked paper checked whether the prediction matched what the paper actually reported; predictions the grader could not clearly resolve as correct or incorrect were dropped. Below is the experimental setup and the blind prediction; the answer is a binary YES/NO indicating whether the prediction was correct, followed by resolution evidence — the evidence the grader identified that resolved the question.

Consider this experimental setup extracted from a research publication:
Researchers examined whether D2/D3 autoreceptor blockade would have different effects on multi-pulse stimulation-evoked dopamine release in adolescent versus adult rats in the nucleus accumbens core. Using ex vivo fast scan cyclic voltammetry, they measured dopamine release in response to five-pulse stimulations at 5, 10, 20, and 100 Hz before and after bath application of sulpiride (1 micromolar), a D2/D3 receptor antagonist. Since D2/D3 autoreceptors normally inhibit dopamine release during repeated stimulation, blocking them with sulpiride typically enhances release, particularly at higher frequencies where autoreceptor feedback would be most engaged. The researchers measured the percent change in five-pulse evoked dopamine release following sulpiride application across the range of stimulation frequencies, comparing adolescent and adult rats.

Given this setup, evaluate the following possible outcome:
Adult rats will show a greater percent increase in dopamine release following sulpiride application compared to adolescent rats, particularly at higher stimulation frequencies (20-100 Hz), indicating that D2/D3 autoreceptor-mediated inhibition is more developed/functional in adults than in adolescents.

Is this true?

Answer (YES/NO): NO